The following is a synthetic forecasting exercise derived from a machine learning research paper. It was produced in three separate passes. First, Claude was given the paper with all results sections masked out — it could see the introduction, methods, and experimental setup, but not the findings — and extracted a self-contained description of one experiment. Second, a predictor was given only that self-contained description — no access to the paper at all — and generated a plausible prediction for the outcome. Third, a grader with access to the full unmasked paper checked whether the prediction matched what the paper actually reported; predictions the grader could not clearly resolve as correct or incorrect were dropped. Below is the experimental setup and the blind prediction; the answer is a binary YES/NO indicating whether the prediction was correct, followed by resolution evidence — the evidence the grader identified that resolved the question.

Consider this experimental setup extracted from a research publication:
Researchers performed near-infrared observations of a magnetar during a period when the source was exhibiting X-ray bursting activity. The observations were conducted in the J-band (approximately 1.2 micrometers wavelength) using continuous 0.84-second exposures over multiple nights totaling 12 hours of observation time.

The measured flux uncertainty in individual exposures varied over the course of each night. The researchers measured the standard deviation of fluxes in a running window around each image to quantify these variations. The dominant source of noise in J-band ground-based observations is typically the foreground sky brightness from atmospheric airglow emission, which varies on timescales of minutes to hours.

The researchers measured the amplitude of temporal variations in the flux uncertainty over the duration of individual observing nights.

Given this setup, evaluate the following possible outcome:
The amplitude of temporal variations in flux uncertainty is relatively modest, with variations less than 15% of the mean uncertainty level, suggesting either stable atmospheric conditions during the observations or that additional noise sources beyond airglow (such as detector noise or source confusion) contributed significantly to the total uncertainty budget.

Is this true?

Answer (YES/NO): NO